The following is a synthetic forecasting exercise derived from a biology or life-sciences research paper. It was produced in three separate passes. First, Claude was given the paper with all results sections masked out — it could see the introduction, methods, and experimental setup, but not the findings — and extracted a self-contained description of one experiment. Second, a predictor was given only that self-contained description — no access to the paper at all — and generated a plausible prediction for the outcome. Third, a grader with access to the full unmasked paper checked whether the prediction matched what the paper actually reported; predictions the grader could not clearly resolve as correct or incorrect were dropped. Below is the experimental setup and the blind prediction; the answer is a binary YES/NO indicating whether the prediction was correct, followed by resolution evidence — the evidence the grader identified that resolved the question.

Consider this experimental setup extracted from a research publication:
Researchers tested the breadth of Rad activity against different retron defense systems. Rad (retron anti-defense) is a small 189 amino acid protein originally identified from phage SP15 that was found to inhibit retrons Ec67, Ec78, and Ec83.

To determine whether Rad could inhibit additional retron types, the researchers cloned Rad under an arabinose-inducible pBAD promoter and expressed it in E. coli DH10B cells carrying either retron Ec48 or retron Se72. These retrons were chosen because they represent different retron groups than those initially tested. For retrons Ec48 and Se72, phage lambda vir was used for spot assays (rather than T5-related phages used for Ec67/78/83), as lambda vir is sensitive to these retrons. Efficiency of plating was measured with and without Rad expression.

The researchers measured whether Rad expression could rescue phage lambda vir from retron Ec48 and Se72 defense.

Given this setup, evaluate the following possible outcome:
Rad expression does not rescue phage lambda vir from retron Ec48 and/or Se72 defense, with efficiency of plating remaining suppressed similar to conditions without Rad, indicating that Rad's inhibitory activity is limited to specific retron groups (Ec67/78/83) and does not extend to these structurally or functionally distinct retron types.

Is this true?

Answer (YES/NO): NO